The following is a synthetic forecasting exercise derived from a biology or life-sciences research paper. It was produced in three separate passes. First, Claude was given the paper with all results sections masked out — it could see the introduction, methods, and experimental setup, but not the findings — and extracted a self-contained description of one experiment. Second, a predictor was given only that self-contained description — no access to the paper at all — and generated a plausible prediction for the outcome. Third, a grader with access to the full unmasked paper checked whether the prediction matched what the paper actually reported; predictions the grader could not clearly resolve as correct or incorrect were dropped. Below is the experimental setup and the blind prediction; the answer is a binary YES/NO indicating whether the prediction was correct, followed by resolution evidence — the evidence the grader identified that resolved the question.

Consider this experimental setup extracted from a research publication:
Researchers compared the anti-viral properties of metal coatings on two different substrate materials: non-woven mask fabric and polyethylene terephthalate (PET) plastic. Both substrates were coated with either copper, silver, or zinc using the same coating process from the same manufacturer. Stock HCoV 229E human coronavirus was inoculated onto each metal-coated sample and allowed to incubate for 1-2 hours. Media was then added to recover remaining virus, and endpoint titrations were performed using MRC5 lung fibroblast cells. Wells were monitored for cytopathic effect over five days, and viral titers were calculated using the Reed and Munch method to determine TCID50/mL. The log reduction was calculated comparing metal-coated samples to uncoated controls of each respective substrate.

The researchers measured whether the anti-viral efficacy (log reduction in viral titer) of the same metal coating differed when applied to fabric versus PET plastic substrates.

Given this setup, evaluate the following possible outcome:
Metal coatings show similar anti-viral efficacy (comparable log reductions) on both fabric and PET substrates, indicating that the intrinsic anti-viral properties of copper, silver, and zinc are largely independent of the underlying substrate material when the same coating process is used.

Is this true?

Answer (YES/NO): NO